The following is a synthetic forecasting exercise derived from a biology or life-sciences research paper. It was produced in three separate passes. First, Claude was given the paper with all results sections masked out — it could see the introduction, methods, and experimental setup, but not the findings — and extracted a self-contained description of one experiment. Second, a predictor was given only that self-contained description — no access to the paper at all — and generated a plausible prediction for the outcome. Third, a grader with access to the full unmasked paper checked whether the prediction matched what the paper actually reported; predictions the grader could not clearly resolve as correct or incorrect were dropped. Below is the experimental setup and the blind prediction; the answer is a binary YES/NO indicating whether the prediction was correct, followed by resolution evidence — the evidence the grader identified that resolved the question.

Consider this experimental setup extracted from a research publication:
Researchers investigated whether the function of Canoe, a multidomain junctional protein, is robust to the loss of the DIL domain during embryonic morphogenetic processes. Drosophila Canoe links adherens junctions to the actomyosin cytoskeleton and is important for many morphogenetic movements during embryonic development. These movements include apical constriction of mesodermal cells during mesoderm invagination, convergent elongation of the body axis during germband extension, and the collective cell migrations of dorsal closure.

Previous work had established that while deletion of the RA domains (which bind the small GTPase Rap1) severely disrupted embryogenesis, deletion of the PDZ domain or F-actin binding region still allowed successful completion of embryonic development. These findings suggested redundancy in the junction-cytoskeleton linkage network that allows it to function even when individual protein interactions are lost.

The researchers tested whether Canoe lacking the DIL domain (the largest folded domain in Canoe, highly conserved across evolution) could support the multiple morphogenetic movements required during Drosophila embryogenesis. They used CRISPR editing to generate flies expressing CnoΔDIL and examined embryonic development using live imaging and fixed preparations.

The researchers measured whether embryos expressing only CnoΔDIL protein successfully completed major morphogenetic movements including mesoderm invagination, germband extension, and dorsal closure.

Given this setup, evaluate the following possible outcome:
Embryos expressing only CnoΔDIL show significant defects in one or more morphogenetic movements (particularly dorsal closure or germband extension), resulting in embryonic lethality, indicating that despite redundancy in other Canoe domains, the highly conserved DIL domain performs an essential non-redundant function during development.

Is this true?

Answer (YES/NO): NO